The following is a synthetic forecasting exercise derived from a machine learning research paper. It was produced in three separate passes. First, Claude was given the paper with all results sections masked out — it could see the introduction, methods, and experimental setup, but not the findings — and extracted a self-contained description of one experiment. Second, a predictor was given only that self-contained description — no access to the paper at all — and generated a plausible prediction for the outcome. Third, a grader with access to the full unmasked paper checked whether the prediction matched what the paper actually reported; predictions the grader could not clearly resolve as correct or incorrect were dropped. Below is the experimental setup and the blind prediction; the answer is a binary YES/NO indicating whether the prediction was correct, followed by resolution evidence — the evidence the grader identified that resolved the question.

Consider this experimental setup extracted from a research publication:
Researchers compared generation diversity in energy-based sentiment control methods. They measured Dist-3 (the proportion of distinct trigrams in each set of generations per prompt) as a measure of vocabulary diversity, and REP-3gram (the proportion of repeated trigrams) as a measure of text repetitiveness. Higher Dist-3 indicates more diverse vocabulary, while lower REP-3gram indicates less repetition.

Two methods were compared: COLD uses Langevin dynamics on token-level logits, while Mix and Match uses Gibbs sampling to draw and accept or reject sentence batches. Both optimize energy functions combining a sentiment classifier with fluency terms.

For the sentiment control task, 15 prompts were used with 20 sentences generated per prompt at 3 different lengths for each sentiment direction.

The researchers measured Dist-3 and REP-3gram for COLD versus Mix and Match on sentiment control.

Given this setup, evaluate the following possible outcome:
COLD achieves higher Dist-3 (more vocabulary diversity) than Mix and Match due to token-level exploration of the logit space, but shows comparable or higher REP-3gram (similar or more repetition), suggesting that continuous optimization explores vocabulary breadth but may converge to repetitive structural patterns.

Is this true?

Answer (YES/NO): NO